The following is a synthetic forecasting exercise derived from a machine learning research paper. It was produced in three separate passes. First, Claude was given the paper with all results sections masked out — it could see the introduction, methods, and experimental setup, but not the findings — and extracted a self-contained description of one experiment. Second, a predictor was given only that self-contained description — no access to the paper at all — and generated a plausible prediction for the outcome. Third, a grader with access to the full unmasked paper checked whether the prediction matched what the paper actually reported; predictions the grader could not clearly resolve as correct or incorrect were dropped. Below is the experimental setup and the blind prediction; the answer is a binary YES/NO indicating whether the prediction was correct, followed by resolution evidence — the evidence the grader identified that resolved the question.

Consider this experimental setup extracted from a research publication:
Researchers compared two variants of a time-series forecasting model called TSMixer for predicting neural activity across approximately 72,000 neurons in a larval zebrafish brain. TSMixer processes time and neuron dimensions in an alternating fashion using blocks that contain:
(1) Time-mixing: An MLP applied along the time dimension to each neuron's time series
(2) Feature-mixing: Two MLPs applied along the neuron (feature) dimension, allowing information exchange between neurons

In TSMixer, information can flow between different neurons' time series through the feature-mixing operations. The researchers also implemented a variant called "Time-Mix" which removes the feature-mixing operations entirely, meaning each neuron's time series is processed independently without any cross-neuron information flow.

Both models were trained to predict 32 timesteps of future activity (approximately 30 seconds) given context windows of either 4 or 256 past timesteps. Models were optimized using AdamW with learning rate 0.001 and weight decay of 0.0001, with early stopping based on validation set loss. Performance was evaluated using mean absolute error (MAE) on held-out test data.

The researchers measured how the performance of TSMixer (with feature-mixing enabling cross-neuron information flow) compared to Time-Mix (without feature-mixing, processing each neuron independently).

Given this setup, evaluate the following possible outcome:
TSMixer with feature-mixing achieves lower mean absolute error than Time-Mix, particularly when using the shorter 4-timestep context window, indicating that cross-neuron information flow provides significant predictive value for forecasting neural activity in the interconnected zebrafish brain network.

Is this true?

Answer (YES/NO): NO